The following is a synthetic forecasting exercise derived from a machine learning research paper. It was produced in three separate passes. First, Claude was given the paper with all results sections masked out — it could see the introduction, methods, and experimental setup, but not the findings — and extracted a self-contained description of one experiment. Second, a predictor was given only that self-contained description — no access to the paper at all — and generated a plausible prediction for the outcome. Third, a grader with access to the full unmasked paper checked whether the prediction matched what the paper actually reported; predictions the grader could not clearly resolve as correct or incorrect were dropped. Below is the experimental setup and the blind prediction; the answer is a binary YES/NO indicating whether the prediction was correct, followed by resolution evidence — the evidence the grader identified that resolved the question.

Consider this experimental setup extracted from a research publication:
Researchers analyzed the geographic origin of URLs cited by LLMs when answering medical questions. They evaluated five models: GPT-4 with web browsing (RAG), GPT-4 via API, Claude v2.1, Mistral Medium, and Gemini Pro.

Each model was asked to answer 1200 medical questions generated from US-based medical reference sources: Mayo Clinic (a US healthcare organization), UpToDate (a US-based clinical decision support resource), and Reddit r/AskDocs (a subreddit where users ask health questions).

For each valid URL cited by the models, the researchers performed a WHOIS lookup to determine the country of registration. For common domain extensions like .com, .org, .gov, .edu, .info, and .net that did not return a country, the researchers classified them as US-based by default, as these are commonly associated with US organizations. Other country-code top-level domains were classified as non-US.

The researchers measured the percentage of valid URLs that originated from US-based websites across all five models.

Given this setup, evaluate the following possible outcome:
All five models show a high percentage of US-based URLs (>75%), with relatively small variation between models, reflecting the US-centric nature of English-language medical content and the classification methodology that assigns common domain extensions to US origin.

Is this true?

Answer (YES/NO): YES